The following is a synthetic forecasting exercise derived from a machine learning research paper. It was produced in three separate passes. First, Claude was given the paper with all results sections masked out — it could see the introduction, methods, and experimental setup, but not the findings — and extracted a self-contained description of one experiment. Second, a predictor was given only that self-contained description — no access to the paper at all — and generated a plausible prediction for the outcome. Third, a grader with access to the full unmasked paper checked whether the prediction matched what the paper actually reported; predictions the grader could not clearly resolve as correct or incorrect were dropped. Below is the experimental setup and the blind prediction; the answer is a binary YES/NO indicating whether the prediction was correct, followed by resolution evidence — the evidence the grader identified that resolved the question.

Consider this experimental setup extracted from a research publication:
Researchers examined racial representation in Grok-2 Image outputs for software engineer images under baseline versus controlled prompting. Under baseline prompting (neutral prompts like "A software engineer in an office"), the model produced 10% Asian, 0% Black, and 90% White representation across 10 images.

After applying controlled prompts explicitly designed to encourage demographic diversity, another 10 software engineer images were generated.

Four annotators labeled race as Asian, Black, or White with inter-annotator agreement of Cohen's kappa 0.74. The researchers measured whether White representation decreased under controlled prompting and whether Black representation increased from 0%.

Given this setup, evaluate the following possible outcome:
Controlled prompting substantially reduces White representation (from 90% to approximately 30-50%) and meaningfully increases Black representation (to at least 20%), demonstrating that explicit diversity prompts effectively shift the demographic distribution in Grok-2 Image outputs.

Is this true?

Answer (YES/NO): NO